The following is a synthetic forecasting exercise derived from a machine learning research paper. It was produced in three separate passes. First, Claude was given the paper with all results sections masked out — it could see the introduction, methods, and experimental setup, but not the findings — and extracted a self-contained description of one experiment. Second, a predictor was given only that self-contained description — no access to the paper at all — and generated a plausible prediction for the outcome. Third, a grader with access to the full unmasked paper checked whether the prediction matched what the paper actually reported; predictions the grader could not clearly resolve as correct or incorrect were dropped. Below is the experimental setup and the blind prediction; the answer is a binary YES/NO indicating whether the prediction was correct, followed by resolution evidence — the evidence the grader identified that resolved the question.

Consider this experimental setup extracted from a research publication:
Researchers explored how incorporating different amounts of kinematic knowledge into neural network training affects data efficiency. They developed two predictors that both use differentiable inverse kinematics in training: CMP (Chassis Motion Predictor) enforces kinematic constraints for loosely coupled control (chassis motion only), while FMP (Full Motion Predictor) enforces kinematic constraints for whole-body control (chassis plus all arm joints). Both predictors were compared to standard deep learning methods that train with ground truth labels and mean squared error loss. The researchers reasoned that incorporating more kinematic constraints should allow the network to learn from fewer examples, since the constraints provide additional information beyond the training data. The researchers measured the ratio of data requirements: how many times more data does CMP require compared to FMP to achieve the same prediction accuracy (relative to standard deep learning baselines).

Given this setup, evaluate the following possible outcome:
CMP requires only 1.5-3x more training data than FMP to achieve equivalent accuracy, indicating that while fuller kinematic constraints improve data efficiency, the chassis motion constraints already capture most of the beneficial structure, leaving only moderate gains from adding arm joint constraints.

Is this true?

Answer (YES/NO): NO